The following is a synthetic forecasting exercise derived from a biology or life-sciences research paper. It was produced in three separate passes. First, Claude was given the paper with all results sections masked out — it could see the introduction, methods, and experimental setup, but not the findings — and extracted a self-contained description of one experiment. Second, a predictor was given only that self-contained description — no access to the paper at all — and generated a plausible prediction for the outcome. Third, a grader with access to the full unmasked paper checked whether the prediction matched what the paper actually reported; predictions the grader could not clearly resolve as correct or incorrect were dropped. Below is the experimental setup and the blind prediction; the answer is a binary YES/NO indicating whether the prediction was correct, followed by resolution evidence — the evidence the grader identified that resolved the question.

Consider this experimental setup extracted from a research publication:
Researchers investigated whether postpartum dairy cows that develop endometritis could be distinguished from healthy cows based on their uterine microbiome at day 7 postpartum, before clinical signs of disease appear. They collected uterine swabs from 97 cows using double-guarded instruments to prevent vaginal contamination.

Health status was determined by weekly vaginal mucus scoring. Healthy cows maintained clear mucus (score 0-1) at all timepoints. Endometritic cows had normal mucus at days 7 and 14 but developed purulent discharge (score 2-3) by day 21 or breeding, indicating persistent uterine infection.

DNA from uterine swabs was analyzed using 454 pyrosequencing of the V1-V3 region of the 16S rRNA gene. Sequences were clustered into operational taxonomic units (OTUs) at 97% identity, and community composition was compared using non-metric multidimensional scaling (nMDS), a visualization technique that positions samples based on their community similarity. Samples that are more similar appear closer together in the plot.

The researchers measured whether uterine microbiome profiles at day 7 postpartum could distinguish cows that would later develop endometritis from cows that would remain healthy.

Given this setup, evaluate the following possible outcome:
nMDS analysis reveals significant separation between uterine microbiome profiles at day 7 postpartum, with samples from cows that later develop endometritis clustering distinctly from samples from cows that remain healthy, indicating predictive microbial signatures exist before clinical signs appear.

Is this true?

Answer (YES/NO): YES